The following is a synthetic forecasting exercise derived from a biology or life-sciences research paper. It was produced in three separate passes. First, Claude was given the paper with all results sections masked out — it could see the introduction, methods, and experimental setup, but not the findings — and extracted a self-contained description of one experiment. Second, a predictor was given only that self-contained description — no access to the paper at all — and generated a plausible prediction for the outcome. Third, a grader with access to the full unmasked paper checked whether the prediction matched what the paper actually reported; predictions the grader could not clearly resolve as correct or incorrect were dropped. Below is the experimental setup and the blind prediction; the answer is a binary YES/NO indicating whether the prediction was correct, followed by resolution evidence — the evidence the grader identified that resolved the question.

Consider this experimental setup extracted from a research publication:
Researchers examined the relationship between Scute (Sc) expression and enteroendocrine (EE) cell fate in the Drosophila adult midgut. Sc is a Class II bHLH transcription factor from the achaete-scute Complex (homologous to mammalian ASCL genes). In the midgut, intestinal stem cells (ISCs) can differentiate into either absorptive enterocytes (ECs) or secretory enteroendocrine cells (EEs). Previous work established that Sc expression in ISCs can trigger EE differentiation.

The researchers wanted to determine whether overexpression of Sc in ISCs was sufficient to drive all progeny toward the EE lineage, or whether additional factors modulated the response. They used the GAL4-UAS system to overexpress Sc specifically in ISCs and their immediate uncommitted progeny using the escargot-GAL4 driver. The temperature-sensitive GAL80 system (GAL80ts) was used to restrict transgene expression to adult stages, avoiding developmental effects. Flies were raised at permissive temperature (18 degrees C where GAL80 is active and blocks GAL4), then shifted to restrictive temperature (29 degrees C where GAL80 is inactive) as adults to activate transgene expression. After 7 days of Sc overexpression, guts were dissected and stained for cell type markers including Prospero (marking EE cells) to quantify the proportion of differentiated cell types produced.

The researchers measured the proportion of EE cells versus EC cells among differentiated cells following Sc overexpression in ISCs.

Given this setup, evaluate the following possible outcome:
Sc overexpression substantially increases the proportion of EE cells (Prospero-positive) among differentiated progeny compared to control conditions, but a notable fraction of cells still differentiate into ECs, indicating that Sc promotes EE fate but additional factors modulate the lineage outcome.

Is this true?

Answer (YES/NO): NO